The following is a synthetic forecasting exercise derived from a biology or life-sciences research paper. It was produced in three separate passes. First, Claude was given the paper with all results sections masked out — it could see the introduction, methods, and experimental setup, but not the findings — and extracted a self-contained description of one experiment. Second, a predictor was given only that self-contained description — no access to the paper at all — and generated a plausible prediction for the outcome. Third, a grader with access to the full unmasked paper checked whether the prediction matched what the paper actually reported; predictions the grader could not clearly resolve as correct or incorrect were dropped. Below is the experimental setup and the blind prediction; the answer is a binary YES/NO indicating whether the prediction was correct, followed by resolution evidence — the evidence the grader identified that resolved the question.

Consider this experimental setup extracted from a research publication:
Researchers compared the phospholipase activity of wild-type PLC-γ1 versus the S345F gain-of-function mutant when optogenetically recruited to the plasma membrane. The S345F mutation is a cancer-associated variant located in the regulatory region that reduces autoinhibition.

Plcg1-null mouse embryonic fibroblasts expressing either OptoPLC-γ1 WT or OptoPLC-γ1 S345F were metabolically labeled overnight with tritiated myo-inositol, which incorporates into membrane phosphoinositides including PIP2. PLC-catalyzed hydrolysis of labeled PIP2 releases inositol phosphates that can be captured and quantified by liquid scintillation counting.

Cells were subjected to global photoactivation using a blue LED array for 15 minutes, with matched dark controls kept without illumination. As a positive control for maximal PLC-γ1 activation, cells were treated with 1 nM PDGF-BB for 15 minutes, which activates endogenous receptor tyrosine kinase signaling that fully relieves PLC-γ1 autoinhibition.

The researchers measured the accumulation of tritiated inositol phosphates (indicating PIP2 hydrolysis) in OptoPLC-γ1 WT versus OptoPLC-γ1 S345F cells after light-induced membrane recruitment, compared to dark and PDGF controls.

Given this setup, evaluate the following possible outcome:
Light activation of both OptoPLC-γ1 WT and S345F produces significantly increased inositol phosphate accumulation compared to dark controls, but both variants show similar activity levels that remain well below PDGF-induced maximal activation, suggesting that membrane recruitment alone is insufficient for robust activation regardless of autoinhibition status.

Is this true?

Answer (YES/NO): NO